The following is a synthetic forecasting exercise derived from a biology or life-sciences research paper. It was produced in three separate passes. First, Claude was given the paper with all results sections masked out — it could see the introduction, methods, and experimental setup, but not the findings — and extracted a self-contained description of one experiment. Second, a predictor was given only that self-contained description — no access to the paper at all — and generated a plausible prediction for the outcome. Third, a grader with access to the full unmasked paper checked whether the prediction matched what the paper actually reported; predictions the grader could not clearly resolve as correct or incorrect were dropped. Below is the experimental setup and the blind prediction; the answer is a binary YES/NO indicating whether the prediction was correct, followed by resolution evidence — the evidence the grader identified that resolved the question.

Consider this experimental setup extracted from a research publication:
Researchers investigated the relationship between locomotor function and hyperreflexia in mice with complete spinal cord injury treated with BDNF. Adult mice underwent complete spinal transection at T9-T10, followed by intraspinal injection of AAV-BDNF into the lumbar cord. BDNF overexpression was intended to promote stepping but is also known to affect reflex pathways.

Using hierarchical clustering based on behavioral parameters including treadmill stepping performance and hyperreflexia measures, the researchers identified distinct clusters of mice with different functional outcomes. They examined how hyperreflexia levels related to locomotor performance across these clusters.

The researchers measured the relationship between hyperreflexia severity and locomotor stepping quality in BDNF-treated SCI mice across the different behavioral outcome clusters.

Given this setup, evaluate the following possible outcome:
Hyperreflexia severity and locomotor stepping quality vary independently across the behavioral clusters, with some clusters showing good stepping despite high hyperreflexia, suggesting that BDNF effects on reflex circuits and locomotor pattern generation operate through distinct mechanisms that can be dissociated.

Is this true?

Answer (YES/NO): NO